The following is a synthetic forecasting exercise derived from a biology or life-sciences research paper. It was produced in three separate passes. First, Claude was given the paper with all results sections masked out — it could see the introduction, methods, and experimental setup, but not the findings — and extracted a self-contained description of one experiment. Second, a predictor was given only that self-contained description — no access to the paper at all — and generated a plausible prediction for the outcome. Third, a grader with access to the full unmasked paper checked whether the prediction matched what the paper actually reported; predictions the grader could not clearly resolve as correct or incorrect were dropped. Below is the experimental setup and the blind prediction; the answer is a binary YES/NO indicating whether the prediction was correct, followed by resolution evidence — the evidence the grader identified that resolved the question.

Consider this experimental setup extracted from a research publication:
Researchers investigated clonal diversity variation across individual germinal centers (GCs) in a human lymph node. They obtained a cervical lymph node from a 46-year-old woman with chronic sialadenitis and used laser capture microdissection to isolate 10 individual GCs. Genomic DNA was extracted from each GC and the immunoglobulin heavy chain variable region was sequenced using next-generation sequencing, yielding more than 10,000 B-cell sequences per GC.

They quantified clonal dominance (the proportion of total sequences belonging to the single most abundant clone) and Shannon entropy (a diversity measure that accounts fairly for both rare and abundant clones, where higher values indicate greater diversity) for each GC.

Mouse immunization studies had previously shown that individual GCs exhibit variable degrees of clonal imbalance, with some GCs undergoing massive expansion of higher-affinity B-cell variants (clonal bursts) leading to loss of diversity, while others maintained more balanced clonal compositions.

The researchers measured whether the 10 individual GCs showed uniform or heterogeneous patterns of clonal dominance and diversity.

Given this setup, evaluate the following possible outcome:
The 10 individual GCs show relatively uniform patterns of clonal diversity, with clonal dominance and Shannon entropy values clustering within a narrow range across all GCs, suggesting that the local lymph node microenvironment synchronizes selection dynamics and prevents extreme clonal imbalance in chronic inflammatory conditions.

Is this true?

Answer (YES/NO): NO